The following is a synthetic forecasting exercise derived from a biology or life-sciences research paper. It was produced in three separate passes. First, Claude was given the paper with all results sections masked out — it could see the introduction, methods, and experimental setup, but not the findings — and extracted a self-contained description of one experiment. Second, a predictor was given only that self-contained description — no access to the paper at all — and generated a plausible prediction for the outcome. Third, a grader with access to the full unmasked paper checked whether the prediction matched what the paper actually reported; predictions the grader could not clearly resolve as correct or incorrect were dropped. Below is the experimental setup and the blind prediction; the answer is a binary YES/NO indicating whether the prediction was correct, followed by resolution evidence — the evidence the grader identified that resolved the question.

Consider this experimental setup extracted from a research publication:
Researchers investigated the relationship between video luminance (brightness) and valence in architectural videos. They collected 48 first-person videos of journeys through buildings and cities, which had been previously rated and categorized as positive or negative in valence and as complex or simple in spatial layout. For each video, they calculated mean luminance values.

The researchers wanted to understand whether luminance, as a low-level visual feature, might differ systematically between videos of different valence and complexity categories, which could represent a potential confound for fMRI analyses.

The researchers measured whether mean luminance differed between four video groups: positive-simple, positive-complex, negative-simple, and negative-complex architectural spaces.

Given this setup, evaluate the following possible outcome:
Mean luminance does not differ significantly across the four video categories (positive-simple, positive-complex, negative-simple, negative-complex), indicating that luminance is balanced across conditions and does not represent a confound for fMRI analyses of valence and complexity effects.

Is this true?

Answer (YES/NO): NO